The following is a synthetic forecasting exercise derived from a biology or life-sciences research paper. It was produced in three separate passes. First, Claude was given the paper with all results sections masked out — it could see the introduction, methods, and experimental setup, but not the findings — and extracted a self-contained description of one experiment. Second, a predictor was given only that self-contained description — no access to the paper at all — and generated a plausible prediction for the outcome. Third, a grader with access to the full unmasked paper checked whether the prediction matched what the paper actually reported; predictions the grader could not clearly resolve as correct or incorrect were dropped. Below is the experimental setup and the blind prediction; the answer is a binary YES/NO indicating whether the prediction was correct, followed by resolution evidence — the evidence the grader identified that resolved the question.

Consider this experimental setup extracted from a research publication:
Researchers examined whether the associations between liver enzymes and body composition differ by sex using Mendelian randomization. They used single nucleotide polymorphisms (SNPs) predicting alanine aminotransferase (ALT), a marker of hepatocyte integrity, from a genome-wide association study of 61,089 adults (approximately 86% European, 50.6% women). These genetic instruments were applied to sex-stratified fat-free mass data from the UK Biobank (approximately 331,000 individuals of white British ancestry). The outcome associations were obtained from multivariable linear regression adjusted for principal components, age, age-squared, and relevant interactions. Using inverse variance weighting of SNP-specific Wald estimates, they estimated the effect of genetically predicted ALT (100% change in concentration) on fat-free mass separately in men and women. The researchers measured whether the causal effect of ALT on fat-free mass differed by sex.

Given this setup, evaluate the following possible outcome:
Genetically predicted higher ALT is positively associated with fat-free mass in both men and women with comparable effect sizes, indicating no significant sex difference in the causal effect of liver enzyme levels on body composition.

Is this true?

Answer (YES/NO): NO